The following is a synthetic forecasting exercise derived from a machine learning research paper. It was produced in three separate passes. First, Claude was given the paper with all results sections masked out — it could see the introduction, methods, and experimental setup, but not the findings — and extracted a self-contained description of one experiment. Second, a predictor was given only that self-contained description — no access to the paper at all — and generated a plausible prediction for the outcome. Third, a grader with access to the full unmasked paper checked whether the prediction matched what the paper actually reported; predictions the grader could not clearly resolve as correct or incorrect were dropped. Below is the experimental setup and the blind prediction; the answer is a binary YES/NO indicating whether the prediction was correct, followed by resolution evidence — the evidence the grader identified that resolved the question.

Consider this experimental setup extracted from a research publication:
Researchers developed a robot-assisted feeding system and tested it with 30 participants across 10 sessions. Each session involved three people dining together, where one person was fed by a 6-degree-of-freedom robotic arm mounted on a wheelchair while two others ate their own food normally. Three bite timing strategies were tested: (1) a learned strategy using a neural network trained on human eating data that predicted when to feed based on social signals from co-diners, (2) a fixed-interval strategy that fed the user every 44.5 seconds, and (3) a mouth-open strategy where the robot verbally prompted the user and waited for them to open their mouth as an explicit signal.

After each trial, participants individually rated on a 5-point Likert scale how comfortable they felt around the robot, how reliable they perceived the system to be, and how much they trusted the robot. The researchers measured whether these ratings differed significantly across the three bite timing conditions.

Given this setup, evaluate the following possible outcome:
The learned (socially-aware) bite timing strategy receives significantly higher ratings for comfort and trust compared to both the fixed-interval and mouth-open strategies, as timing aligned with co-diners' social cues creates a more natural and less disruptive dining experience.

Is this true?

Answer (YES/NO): NO